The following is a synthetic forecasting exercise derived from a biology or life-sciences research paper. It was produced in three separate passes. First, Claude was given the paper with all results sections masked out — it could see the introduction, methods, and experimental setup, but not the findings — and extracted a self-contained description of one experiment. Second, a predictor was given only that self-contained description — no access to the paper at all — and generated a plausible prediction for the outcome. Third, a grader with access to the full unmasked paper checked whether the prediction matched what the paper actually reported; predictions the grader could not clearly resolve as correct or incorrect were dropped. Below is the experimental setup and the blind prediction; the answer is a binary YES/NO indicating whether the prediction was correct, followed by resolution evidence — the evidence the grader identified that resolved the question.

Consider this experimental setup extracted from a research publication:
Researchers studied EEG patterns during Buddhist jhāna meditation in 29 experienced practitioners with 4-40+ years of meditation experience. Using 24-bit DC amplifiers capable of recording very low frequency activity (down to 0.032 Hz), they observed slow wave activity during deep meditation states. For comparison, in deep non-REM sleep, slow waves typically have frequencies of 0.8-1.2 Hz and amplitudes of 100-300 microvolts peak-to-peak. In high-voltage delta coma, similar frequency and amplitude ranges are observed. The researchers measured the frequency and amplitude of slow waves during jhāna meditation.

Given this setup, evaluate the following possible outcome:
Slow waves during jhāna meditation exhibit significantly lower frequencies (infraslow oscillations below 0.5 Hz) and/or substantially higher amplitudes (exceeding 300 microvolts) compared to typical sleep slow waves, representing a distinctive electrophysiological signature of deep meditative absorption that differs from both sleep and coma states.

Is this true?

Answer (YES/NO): YES